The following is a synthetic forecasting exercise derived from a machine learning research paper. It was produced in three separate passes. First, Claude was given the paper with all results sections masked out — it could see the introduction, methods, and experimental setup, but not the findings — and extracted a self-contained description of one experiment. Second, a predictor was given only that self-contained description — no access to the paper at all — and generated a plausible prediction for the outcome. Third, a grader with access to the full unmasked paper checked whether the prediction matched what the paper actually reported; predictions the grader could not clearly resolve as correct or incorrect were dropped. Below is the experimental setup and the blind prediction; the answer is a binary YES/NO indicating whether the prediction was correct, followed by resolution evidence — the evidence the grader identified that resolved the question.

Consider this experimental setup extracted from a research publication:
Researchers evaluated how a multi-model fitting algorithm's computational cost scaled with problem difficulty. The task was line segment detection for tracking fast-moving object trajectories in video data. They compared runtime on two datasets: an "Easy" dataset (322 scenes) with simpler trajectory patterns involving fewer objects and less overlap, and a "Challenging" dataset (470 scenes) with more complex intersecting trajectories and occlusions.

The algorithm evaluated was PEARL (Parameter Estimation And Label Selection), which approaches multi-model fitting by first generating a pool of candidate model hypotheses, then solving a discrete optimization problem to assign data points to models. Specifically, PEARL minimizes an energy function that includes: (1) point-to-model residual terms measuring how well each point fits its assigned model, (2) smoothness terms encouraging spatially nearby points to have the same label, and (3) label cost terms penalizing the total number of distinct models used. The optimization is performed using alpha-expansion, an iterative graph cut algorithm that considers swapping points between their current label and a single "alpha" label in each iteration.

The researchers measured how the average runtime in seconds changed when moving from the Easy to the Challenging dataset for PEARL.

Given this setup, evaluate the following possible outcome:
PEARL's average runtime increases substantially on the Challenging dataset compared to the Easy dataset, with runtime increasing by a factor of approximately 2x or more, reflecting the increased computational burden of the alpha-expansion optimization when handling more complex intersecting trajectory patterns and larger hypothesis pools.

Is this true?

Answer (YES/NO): NO